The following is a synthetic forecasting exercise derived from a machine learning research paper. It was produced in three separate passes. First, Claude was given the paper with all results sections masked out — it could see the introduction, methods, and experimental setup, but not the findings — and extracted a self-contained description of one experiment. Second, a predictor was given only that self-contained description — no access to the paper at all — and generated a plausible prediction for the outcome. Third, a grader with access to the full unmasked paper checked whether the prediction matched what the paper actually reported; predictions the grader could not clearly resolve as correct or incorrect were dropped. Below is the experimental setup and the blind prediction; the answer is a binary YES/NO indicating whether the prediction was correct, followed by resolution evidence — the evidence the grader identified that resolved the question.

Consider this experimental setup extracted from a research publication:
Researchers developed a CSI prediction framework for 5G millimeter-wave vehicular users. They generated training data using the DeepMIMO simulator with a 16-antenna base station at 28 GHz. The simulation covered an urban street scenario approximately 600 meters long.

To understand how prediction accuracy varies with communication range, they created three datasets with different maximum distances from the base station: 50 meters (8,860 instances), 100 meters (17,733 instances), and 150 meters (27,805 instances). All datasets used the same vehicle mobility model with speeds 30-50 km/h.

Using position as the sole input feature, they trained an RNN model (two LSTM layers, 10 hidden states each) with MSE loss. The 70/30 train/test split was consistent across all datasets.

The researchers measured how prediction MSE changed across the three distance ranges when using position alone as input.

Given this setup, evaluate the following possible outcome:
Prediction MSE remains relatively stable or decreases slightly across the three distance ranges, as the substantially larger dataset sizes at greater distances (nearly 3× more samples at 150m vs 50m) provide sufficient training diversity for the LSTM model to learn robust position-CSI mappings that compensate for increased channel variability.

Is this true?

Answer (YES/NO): NO